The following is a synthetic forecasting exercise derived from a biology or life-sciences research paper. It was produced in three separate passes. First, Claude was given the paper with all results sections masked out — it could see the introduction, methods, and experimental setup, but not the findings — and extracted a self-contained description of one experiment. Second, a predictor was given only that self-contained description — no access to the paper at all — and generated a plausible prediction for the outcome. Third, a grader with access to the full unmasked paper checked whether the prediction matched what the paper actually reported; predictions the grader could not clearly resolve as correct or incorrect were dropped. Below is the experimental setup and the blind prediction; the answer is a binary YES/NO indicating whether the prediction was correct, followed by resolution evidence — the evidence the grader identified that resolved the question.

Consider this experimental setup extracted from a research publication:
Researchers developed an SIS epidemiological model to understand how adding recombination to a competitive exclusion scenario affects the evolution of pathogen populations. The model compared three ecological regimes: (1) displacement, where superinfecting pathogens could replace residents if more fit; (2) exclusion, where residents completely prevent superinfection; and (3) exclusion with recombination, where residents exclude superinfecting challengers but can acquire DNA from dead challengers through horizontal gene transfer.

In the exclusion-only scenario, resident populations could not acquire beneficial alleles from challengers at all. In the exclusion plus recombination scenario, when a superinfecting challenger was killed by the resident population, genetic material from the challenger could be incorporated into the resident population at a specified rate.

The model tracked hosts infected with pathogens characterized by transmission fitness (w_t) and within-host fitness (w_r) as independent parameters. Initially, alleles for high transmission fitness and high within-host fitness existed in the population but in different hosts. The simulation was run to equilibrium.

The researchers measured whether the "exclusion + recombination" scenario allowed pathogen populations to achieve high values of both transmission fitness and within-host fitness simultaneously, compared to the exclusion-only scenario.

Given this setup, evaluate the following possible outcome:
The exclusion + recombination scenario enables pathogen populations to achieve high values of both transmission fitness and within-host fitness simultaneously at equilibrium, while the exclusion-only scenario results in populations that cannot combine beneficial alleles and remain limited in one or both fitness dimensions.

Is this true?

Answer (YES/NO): NO